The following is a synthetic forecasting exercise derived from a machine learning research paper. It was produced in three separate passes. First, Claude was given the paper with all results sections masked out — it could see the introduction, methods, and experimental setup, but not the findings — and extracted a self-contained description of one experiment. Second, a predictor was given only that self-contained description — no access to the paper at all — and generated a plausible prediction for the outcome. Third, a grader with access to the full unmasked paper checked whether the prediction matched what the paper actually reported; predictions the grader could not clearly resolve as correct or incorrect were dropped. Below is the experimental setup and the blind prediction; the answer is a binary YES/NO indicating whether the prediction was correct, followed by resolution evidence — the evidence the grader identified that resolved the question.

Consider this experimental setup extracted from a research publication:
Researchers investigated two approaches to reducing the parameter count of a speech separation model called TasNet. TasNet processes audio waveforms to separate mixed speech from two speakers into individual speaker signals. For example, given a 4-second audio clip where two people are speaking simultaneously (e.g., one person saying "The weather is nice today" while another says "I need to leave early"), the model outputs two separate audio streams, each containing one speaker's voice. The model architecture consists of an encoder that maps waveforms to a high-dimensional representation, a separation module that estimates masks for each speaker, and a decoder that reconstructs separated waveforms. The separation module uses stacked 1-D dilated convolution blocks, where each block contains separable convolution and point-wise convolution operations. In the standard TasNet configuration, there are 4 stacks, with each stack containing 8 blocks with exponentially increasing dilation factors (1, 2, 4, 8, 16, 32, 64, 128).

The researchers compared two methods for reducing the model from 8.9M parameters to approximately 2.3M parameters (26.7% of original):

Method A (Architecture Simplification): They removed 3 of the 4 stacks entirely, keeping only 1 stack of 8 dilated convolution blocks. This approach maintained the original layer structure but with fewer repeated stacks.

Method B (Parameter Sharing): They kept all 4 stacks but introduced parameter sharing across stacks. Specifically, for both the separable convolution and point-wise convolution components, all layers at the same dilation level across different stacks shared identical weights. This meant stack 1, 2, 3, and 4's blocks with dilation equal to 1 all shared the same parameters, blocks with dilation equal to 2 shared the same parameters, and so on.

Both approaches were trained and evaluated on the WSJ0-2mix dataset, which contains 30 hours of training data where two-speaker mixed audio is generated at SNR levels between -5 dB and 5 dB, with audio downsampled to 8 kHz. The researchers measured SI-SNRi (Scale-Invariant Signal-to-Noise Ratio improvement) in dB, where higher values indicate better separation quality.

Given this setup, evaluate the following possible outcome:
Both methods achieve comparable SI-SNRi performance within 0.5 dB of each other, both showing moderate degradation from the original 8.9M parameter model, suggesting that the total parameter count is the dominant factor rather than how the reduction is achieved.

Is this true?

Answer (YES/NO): NO